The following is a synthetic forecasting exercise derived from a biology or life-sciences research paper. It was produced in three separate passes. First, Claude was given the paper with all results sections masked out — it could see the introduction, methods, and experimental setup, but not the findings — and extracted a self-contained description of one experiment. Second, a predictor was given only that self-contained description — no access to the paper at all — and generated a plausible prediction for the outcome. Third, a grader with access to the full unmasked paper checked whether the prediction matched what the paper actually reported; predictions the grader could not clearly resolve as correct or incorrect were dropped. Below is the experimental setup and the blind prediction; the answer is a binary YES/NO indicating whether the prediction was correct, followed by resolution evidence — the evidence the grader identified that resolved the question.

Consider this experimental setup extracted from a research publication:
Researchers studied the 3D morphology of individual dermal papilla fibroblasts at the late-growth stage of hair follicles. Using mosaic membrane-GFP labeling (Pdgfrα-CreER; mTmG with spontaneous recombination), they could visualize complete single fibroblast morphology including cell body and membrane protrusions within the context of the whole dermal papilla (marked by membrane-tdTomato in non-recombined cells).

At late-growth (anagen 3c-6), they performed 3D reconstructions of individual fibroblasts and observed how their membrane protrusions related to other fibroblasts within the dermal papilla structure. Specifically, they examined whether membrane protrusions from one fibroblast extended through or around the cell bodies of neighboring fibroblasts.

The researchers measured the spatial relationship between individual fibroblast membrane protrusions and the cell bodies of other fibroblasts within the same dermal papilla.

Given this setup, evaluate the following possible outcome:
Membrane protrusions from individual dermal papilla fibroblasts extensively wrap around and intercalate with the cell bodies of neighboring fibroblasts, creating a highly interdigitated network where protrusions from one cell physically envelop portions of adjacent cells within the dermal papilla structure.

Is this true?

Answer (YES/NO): NO